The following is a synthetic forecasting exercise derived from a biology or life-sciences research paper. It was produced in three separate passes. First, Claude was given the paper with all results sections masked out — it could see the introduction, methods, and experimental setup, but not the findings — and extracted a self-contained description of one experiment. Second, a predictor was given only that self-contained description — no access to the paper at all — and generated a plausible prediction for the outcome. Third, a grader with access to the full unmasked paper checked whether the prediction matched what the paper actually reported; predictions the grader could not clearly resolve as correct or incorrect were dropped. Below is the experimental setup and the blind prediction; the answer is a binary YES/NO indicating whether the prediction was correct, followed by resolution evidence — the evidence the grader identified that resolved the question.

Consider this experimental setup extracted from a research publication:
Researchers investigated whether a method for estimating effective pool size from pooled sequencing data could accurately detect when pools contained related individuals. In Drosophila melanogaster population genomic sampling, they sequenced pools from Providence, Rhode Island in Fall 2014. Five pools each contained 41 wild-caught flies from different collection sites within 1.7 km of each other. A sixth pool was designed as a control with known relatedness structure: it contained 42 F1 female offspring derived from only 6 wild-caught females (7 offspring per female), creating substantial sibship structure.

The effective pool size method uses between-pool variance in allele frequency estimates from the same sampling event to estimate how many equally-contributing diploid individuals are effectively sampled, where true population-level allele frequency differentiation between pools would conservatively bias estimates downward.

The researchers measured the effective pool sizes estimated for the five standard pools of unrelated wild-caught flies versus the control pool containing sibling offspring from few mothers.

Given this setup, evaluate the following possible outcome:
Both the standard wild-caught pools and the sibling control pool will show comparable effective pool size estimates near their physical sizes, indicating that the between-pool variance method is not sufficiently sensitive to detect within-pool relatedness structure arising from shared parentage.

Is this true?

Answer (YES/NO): NO